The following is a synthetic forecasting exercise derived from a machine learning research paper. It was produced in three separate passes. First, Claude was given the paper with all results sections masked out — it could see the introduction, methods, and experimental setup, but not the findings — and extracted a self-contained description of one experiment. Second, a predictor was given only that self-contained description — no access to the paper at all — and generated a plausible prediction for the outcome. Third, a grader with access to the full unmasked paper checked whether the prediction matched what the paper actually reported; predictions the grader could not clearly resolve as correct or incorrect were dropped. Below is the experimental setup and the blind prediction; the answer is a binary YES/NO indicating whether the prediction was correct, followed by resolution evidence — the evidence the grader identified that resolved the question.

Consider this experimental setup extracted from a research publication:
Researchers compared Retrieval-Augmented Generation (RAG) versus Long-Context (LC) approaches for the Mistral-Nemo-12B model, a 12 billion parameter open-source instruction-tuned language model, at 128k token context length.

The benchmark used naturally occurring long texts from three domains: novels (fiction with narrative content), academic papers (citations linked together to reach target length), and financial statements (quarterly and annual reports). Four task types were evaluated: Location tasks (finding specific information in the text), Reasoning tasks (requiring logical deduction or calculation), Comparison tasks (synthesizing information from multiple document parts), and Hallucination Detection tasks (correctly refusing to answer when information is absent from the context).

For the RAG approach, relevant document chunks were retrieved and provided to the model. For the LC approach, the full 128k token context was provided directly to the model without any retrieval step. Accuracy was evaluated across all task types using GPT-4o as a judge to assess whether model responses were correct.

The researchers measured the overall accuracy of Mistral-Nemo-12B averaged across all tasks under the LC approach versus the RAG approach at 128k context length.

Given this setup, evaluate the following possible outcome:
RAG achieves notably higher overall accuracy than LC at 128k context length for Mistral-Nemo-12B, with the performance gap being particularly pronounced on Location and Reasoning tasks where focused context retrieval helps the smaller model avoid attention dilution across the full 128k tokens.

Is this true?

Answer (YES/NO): NO